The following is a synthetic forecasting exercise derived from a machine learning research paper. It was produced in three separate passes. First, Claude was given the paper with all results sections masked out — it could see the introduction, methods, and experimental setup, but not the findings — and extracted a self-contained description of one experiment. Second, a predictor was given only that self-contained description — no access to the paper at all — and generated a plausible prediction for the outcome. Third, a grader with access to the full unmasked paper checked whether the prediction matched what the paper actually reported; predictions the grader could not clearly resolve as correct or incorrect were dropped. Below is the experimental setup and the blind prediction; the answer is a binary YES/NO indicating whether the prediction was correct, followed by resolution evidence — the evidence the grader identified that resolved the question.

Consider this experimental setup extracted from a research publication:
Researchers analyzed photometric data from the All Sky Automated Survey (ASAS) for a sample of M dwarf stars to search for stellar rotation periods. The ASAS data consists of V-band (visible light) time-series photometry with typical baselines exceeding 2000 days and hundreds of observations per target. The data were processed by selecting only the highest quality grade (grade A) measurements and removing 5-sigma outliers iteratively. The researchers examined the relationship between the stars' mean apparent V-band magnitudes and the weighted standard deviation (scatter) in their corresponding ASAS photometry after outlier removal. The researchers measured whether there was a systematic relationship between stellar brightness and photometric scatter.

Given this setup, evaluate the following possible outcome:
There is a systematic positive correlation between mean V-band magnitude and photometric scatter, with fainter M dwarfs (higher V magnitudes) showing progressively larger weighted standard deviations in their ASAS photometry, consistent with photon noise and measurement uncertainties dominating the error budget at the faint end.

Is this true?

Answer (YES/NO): YES